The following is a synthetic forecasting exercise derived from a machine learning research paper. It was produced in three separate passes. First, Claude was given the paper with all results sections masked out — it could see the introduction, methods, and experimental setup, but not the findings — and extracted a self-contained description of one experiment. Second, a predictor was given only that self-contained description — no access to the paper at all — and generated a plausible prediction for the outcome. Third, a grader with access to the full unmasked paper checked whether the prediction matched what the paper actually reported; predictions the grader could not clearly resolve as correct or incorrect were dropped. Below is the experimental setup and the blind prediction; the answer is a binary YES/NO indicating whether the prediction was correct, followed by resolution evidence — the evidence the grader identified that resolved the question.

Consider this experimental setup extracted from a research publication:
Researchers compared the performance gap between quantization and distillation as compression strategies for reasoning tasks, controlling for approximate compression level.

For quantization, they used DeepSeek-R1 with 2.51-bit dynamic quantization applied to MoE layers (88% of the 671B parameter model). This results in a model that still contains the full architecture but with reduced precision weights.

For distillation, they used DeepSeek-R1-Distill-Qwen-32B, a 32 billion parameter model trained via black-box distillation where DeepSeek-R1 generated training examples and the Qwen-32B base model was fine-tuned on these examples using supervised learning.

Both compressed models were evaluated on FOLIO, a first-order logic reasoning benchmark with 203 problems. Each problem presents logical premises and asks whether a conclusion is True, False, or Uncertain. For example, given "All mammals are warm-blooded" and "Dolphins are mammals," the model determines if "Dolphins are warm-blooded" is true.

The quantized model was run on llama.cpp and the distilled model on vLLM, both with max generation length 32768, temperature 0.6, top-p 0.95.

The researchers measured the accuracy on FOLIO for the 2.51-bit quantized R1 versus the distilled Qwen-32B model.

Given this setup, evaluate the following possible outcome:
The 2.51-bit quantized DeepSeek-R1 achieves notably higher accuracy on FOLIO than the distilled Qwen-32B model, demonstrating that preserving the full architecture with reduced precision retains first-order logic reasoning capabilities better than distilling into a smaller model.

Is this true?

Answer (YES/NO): NO